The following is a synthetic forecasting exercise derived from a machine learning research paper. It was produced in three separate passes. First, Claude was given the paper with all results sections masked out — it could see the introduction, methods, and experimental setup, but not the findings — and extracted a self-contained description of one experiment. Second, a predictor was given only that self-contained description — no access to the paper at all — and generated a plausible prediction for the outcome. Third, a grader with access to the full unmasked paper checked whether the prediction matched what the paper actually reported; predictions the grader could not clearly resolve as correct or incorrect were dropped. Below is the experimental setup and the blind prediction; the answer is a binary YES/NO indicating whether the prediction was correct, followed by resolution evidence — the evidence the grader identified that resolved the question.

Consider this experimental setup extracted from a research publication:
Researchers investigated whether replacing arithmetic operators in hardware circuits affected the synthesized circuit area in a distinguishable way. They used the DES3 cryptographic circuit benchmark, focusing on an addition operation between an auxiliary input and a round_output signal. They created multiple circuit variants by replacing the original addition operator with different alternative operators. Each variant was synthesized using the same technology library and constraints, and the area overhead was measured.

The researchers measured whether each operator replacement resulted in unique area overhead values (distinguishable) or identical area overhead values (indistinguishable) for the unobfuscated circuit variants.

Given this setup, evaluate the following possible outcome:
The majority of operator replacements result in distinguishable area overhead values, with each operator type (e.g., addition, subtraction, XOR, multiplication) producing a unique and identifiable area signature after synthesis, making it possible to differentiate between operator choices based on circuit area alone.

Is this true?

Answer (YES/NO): YES